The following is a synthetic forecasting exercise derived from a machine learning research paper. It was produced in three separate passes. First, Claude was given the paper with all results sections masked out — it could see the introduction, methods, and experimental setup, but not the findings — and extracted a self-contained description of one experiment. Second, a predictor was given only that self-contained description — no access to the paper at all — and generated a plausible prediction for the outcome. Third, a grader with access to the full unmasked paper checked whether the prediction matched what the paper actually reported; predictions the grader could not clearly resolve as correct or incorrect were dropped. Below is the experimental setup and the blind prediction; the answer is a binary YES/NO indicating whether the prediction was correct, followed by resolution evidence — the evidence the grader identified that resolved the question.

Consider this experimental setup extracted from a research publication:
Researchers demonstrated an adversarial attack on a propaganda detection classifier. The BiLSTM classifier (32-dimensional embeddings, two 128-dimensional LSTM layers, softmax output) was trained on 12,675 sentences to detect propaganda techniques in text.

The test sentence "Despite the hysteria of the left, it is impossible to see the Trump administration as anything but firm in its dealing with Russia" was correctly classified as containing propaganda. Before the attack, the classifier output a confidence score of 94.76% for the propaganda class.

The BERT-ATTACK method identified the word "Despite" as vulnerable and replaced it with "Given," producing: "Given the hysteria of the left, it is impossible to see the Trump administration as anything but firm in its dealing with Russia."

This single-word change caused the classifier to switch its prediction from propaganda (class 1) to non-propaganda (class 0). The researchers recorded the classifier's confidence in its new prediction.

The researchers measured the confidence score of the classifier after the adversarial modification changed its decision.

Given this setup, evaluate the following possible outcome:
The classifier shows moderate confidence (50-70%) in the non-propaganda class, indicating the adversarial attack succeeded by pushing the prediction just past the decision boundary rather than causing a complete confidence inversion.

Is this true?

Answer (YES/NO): YES